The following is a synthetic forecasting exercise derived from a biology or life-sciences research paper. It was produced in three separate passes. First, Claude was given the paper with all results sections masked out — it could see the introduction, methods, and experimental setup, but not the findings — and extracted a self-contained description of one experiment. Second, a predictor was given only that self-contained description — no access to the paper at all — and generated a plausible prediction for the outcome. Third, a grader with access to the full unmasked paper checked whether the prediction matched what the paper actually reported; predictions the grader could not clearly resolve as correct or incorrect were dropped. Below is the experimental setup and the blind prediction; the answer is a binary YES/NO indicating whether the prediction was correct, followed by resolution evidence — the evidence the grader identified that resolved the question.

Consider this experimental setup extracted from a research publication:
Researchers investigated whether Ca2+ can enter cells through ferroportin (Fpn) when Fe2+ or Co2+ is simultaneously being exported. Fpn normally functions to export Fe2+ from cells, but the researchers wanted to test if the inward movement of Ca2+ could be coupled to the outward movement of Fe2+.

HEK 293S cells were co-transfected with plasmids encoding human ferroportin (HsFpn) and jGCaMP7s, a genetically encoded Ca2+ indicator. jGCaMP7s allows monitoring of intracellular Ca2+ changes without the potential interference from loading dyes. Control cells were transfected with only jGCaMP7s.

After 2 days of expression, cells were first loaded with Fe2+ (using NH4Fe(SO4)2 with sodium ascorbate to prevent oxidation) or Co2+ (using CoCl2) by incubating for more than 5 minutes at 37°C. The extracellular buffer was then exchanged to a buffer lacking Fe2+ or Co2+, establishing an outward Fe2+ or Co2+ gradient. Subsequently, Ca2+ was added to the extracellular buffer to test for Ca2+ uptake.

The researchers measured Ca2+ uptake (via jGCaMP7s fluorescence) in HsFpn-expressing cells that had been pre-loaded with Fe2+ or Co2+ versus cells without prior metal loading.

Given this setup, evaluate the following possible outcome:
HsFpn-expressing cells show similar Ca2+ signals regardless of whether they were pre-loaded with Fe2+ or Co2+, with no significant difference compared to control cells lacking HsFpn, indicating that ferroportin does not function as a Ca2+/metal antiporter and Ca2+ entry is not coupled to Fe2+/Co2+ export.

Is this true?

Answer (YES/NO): NO